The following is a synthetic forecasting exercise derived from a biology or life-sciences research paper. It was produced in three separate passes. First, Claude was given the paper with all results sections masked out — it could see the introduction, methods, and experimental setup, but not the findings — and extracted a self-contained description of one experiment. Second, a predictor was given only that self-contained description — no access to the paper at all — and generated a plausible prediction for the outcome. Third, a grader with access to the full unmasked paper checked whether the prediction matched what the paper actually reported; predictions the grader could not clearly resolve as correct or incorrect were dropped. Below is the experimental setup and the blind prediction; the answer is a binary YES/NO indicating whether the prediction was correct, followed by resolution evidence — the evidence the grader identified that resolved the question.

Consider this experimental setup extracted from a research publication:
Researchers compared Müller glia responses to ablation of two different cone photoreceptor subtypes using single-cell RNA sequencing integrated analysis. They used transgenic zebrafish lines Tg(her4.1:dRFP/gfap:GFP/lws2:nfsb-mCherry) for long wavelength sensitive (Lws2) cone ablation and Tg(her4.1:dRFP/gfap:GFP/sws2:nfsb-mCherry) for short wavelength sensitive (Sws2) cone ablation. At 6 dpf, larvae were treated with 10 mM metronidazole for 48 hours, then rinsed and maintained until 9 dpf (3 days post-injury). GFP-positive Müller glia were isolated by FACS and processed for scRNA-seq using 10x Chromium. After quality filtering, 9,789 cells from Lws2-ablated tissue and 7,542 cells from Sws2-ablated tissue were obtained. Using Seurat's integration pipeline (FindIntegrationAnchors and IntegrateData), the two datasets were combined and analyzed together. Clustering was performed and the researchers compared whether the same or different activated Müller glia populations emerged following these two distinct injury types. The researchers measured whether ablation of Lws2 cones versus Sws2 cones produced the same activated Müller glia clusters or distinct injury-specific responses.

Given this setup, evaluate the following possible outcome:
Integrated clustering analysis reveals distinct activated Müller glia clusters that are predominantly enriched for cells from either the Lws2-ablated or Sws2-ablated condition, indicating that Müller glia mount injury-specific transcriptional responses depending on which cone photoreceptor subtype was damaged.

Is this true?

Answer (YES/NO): NO